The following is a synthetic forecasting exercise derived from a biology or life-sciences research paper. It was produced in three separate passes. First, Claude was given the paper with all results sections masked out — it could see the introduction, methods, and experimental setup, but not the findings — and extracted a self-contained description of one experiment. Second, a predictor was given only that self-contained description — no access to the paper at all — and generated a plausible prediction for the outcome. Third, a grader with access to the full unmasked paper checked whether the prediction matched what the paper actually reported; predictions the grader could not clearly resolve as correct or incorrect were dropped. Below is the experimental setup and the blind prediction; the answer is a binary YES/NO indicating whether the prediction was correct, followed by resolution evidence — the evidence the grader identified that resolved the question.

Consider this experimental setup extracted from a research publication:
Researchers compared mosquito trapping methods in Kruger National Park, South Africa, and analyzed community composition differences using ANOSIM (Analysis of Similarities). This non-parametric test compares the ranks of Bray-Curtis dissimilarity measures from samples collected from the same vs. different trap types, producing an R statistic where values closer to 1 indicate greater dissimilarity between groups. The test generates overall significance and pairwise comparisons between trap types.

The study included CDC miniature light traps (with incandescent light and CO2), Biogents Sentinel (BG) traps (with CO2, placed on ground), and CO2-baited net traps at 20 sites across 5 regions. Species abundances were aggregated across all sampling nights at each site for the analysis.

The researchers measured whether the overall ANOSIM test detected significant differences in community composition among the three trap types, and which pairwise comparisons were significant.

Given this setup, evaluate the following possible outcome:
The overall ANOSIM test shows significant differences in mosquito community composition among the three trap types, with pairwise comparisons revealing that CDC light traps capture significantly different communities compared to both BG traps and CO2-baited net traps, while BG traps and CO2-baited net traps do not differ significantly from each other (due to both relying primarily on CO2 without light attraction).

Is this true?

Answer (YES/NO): NO